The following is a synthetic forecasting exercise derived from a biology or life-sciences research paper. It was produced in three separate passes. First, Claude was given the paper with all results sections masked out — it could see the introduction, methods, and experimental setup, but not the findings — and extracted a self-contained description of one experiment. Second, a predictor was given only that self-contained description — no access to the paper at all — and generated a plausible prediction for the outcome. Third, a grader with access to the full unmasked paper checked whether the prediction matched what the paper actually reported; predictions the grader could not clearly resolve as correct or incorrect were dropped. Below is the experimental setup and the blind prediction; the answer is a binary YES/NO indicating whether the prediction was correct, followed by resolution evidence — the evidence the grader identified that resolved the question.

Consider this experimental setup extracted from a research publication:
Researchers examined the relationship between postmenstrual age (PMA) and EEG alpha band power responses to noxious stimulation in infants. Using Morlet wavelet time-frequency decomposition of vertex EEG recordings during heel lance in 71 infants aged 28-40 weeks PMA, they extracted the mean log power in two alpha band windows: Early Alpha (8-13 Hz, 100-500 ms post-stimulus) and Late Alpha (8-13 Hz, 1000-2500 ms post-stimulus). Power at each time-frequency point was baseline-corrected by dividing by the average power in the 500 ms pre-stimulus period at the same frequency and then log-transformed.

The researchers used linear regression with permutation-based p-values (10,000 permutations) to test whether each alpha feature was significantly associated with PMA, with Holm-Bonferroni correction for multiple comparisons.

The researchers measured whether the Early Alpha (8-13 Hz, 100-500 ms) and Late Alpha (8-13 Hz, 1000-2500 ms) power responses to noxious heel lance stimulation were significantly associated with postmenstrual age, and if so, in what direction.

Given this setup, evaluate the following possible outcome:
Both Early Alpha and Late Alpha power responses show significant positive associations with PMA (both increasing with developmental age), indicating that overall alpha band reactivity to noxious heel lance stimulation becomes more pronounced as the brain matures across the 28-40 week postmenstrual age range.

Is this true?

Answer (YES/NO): NO